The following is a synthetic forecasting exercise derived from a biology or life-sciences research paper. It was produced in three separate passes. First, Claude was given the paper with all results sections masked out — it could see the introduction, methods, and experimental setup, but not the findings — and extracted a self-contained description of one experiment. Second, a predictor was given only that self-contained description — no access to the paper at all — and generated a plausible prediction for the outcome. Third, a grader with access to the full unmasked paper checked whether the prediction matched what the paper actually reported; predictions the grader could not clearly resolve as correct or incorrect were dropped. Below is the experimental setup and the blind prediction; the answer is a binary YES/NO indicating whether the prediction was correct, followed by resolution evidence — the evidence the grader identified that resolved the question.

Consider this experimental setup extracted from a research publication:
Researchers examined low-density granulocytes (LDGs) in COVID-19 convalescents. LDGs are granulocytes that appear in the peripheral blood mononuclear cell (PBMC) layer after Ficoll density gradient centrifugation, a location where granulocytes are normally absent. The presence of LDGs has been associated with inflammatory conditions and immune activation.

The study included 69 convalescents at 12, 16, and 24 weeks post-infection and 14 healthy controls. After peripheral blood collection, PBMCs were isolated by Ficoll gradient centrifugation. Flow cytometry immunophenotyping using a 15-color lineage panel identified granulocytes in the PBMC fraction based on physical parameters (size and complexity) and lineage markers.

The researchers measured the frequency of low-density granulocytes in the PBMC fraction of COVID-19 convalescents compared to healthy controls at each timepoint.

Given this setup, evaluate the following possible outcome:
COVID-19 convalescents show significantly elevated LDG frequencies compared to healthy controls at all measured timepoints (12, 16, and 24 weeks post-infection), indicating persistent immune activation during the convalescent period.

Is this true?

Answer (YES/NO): NO